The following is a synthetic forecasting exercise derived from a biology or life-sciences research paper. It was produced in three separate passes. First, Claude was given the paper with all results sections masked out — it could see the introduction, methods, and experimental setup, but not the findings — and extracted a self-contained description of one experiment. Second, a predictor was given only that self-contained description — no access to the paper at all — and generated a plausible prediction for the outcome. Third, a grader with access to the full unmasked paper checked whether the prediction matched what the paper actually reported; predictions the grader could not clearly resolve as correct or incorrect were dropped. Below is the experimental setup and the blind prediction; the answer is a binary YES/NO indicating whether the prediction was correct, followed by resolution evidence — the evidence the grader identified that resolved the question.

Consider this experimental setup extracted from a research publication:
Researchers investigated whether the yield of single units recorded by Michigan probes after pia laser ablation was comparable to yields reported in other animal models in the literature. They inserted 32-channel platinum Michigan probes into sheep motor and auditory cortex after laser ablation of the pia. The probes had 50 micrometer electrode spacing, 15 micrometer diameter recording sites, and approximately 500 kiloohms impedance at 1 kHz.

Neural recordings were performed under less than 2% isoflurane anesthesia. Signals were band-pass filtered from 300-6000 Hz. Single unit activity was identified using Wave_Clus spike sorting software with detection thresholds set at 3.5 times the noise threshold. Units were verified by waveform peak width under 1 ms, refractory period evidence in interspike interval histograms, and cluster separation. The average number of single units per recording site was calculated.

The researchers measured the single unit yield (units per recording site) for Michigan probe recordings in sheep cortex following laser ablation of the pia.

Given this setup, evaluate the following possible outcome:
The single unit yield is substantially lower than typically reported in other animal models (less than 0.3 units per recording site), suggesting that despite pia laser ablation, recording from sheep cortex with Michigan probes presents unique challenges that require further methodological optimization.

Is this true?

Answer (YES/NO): NO